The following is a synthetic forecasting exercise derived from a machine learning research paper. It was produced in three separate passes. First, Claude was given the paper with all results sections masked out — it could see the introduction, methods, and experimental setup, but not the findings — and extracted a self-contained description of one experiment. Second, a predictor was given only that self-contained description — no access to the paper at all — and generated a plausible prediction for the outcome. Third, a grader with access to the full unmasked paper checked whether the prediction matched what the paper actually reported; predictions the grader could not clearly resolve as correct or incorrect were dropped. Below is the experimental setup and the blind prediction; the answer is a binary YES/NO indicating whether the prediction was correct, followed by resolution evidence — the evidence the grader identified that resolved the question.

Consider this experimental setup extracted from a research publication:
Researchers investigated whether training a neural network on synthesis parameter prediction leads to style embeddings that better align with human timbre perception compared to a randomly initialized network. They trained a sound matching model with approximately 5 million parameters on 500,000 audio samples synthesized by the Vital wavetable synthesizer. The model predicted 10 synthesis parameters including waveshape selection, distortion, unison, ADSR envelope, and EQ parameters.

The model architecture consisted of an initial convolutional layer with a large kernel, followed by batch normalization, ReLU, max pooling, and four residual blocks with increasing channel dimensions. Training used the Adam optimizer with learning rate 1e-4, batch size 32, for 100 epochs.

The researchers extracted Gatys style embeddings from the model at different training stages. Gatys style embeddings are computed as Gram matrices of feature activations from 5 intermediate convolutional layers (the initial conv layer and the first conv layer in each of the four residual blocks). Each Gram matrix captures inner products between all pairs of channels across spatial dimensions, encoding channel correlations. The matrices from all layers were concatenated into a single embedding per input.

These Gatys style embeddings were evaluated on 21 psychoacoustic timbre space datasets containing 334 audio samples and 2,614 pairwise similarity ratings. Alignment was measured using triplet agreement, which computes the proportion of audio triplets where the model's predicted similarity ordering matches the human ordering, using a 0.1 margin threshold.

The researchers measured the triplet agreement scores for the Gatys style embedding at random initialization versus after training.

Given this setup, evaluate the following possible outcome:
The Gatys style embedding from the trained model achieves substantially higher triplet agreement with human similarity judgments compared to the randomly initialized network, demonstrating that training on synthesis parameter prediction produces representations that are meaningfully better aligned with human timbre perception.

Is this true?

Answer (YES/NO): NO